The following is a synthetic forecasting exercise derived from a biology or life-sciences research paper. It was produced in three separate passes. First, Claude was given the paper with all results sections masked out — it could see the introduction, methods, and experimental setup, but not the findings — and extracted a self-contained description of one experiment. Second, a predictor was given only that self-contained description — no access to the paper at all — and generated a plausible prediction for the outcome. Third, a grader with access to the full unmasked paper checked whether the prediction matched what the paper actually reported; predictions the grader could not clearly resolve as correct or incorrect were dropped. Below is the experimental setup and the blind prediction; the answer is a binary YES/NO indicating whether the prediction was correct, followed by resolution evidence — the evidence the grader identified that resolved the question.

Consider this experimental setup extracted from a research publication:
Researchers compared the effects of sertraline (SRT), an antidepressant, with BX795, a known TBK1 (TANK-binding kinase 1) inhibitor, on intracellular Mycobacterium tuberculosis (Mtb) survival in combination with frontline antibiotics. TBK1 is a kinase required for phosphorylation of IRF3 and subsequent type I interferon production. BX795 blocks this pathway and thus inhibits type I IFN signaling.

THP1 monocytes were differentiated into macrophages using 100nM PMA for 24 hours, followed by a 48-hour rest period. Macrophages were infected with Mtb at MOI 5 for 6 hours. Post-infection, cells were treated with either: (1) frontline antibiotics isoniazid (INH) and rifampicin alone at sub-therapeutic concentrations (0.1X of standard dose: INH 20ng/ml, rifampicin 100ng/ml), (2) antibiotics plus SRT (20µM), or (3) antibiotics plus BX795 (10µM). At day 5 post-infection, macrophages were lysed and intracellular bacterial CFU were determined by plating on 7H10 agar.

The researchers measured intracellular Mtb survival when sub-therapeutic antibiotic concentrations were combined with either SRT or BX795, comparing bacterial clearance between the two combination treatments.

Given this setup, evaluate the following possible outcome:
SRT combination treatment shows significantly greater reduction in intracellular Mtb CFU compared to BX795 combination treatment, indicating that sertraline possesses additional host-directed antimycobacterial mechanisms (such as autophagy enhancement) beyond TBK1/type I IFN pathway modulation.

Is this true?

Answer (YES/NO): NO